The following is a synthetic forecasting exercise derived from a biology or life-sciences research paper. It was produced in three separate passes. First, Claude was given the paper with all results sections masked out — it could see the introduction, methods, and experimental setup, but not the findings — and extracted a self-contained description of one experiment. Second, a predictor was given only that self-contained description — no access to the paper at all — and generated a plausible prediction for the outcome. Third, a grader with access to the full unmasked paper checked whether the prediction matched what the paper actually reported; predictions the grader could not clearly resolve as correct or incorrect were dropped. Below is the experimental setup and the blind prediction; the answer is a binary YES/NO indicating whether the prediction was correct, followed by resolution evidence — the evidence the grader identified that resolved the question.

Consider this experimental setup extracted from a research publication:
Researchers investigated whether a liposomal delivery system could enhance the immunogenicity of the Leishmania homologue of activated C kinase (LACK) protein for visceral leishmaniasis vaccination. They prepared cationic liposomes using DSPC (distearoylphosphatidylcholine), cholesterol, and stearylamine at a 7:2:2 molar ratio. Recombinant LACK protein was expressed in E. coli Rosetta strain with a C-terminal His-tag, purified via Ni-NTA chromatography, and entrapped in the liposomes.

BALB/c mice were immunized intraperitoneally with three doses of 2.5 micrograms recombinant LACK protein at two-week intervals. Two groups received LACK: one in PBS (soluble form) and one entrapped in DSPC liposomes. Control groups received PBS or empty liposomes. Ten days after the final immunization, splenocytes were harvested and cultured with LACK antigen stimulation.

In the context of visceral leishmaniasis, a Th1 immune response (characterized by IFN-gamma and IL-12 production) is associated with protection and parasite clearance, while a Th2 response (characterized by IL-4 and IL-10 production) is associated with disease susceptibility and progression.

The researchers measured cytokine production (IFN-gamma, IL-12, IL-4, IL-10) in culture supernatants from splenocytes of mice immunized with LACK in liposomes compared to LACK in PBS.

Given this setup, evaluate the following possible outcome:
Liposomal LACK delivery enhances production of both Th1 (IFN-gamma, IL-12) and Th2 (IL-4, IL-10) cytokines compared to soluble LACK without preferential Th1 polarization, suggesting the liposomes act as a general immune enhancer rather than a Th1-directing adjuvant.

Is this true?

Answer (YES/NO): NO